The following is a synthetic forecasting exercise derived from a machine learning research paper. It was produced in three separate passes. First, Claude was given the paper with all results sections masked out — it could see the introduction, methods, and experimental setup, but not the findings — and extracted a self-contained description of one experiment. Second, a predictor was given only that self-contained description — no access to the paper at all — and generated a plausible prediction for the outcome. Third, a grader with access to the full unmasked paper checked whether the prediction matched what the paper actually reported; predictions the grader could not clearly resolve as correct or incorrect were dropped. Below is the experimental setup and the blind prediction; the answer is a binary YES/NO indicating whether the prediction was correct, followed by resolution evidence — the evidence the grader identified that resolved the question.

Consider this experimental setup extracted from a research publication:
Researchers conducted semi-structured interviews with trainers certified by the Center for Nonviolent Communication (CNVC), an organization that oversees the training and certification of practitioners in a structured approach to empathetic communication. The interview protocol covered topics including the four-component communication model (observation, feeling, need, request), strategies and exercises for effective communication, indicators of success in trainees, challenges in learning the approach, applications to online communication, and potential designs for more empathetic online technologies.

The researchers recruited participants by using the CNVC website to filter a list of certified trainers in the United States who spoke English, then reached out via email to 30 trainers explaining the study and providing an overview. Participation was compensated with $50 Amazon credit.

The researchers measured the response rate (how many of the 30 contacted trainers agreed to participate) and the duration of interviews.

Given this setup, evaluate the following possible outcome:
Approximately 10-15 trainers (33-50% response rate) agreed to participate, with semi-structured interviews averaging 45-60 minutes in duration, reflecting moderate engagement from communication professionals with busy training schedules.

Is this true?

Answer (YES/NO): YES